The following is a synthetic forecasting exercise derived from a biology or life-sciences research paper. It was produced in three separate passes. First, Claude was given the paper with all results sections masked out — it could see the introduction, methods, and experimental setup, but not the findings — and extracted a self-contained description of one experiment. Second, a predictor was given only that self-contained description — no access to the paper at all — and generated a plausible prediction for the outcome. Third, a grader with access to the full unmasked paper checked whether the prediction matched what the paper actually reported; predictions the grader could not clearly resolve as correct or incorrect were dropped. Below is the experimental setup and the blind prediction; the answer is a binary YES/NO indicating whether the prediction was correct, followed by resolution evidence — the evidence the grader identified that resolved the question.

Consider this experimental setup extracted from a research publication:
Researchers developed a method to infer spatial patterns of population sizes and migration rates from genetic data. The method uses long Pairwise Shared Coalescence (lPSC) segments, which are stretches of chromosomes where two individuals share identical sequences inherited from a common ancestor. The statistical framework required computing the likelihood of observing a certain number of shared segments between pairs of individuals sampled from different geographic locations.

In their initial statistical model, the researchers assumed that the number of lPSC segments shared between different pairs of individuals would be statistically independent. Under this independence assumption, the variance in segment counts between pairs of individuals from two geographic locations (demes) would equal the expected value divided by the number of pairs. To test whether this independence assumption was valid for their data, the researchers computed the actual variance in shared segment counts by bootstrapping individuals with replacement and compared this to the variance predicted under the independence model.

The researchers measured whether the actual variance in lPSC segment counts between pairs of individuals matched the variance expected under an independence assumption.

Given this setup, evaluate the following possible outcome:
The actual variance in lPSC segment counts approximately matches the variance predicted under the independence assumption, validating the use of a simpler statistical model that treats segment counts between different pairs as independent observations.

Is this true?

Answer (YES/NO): NO